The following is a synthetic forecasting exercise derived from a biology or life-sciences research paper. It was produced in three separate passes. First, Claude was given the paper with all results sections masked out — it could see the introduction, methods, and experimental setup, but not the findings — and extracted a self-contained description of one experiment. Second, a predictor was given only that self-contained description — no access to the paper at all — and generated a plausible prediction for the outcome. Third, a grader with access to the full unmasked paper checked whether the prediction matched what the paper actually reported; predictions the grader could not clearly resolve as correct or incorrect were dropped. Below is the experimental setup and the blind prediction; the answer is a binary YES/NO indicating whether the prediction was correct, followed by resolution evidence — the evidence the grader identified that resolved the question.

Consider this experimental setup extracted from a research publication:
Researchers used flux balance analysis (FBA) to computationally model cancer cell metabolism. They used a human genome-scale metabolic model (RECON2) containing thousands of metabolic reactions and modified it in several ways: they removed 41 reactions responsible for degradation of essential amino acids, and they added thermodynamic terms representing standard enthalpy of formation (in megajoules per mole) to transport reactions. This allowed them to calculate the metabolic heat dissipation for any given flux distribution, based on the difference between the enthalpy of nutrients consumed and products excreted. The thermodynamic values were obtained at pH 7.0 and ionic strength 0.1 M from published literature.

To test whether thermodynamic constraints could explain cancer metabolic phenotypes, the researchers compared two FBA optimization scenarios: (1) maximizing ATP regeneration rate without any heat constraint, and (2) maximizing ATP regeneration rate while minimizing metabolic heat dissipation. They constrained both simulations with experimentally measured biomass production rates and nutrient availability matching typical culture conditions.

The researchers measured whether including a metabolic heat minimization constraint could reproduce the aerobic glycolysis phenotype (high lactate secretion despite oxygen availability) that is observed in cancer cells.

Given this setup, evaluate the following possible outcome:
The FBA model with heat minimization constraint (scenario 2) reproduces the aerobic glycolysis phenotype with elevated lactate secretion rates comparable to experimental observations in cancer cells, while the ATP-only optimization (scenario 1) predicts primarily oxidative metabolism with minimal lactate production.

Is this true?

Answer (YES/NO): YES